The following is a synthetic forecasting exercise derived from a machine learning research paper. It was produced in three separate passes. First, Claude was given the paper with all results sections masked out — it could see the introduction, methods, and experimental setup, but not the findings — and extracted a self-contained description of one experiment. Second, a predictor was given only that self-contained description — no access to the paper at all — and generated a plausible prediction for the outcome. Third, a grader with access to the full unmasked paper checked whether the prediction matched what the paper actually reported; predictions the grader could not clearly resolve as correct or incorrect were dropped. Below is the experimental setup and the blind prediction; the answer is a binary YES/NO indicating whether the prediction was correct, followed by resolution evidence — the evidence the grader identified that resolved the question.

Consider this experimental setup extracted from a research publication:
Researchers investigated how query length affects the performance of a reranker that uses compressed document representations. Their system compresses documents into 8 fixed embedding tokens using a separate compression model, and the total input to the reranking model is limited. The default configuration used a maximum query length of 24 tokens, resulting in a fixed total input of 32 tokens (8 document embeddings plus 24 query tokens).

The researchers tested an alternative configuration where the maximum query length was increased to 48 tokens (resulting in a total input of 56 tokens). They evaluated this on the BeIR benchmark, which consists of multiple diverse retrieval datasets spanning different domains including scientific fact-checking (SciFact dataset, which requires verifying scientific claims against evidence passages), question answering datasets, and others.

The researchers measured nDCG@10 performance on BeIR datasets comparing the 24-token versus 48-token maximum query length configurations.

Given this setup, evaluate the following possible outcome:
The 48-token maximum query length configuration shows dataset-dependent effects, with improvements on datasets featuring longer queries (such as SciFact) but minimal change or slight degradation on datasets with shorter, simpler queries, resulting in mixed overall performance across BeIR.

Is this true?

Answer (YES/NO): YES